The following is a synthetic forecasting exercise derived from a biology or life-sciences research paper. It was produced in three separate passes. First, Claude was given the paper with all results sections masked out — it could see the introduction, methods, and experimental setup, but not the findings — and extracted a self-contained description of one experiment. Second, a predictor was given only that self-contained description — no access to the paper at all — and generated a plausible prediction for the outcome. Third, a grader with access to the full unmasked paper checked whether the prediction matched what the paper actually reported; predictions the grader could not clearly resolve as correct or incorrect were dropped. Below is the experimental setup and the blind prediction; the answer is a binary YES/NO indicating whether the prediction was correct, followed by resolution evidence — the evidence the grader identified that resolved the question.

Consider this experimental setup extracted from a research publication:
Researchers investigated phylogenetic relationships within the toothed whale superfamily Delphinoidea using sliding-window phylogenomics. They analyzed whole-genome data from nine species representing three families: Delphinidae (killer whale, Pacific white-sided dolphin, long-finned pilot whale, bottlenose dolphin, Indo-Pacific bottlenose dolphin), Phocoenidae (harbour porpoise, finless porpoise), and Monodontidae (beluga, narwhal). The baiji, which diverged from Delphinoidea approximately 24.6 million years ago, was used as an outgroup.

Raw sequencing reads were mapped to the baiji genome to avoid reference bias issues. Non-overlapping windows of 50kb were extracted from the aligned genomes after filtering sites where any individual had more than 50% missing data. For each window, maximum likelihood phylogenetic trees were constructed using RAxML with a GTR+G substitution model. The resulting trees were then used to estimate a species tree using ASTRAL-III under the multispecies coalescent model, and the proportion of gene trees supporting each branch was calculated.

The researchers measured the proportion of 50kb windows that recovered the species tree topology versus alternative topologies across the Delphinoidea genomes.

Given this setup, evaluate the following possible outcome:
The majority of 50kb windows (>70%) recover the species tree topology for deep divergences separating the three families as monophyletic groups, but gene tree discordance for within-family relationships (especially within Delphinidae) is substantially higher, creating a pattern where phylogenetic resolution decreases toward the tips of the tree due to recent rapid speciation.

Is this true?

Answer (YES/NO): NO